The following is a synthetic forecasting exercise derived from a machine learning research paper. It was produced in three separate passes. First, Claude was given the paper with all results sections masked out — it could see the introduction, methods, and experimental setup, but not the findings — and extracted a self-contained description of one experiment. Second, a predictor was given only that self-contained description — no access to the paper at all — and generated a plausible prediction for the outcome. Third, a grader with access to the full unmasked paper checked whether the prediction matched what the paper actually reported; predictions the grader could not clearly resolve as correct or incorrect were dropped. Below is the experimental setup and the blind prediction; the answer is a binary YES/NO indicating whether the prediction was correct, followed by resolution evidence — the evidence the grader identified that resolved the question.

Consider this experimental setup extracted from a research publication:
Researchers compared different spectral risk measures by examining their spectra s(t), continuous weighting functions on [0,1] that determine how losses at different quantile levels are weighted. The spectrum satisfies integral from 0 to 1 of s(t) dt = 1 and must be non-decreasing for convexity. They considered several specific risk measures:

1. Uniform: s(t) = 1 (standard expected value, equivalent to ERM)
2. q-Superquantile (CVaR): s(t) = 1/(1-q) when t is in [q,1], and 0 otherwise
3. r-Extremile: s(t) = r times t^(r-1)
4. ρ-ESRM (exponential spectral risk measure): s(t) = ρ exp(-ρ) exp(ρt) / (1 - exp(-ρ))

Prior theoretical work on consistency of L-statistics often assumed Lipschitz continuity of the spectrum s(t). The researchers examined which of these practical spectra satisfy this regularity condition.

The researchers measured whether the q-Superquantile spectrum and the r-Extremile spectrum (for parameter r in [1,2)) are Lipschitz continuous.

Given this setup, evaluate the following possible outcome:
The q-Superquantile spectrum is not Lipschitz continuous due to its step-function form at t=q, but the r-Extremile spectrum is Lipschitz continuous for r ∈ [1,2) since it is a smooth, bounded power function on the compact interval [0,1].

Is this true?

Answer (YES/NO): NO